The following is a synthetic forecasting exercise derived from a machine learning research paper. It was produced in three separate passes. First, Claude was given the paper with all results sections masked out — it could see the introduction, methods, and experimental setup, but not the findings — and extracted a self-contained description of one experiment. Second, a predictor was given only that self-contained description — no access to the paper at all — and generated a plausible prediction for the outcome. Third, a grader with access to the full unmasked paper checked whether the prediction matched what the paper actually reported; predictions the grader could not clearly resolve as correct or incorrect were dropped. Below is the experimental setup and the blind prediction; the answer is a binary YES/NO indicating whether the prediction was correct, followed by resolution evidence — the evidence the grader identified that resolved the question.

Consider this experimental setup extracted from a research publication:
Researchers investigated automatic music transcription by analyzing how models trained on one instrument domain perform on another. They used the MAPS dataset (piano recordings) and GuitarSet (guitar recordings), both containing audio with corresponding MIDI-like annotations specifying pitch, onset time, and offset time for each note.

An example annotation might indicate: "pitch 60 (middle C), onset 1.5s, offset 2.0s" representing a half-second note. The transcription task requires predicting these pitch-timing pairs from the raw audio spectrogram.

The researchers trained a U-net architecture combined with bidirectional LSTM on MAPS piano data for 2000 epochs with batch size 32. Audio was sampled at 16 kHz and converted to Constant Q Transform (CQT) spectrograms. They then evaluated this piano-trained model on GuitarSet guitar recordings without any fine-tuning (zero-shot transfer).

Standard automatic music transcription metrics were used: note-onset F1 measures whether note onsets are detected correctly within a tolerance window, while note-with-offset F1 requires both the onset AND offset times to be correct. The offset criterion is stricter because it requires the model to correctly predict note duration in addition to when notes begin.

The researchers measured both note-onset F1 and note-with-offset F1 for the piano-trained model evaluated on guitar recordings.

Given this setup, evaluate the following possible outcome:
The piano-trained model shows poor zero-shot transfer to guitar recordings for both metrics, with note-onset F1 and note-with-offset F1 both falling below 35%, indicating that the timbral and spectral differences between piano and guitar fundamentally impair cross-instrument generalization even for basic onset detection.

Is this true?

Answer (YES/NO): NO